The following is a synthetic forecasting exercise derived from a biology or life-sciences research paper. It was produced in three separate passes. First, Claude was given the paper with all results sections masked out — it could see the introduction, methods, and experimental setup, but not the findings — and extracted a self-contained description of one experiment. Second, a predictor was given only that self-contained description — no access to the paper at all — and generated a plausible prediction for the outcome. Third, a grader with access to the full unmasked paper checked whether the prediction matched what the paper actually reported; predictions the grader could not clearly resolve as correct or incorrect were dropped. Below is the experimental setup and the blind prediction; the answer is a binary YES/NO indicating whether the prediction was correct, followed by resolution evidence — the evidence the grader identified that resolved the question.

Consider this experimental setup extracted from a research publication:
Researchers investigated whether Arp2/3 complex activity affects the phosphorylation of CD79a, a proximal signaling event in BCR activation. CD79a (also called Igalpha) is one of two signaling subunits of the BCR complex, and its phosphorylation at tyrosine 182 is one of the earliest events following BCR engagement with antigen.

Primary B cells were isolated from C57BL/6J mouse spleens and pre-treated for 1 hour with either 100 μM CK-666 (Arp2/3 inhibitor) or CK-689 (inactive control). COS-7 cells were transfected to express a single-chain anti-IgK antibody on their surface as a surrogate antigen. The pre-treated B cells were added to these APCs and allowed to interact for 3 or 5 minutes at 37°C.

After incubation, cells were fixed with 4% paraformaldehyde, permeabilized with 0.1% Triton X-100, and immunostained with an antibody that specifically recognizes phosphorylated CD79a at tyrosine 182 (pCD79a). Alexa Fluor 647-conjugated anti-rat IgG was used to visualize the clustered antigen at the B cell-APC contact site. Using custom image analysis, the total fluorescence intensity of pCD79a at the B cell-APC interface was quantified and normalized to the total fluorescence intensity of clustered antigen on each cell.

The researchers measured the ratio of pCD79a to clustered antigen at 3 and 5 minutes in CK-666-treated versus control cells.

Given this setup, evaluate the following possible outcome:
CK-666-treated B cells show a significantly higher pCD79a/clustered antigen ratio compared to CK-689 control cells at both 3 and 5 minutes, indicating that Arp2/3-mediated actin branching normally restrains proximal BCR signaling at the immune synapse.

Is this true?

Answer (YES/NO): NO